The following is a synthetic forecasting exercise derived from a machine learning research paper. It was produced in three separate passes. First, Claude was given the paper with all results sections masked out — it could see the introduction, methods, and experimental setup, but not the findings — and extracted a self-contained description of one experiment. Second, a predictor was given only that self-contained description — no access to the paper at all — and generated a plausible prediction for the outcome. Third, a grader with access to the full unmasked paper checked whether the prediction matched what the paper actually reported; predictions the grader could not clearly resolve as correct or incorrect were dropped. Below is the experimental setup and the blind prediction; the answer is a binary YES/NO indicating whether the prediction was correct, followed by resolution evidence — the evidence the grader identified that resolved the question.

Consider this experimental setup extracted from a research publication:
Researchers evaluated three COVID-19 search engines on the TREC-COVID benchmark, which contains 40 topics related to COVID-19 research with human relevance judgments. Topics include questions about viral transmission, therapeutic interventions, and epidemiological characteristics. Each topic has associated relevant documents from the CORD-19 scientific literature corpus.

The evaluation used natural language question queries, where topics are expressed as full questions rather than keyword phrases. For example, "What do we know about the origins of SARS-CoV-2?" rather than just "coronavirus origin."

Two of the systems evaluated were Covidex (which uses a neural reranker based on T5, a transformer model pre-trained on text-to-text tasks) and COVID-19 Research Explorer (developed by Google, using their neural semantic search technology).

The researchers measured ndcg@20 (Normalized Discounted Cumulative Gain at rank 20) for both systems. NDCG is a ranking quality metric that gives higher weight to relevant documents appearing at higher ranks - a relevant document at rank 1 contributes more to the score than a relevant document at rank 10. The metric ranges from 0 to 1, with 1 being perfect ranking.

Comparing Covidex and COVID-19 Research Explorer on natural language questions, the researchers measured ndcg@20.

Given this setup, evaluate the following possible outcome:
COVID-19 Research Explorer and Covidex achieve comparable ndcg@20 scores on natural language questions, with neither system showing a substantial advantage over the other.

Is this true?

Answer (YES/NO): NO